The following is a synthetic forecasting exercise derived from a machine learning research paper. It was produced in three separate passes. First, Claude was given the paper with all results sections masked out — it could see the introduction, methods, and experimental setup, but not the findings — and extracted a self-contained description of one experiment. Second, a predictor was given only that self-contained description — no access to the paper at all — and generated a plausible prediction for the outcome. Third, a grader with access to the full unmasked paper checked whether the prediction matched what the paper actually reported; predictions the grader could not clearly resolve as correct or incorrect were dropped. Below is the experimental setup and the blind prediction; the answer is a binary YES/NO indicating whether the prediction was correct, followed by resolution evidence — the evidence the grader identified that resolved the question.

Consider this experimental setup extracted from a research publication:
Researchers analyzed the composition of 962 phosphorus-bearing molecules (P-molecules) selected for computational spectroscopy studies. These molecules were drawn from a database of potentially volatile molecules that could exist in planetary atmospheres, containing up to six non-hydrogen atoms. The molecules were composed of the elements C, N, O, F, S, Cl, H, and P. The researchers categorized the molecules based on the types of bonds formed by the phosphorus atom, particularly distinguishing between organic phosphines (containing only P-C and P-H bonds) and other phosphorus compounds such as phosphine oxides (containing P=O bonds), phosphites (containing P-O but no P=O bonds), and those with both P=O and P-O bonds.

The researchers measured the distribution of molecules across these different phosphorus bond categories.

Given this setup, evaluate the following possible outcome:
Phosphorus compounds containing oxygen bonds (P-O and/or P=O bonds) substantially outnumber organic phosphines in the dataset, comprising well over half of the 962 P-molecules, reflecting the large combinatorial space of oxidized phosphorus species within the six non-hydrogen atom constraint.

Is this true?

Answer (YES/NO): NO